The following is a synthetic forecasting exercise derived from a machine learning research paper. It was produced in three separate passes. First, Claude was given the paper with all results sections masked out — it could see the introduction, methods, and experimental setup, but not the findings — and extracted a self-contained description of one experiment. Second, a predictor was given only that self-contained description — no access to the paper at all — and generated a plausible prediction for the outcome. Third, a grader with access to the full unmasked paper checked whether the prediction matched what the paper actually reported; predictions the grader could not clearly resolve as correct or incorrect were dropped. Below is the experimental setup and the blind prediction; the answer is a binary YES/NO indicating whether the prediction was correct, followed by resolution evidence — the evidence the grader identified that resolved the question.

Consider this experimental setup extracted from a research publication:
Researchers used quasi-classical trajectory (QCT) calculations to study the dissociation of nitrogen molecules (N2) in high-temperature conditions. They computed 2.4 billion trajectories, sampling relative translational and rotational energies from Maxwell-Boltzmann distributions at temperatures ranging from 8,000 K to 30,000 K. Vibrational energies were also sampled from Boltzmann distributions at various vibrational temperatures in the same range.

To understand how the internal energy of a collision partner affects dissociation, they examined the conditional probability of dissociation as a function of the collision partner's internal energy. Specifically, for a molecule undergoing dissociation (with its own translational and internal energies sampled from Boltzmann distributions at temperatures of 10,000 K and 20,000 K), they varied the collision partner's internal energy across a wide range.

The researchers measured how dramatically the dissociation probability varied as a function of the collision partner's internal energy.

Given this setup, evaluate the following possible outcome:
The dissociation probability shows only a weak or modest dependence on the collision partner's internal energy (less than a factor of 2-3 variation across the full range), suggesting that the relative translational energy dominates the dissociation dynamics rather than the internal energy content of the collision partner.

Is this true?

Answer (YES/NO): NO